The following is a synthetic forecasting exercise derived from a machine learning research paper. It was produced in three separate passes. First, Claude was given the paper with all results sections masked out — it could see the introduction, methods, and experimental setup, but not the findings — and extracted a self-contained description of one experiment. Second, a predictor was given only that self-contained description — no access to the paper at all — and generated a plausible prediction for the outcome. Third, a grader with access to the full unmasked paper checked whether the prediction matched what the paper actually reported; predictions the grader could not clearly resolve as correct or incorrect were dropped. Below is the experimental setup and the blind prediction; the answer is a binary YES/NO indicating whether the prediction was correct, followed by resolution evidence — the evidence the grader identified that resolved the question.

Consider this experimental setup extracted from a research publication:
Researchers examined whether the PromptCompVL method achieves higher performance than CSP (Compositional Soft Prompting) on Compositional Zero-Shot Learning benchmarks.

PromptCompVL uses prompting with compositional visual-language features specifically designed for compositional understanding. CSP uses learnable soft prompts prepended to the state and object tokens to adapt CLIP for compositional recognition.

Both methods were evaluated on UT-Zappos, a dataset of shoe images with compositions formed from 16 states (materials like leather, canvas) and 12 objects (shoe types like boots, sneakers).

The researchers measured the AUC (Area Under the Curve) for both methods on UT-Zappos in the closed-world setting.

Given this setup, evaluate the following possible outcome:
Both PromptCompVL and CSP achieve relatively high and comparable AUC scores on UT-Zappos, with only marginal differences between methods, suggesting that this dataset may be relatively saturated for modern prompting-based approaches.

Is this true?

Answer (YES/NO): YES